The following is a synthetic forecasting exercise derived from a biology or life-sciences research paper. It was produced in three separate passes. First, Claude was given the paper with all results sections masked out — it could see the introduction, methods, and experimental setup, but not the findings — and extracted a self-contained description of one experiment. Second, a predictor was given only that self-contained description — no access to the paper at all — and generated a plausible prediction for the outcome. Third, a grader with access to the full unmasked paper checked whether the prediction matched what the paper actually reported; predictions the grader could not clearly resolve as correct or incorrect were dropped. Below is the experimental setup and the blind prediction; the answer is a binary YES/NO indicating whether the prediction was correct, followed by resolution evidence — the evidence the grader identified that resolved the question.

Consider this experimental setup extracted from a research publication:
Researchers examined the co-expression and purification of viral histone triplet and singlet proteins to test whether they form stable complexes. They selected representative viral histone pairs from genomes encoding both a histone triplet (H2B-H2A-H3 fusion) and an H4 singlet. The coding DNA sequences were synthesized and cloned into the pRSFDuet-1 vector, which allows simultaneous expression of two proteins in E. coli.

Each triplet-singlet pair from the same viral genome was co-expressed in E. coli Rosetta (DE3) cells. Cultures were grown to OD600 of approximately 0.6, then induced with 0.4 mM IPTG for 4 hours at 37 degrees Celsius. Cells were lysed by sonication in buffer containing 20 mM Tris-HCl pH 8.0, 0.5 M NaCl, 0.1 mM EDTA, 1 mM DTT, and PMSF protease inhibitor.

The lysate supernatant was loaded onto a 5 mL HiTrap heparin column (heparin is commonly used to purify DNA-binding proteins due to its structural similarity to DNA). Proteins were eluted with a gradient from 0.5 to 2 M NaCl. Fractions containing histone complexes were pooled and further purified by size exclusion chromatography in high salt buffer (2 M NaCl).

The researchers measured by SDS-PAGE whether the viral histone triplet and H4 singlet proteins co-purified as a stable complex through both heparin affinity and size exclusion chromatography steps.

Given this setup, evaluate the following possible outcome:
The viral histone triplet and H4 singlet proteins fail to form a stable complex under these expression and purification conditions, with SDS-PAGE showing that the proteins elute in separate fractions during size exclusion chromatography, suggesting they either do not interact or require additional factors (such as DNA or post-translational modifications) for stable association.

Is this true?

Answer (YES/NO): NO